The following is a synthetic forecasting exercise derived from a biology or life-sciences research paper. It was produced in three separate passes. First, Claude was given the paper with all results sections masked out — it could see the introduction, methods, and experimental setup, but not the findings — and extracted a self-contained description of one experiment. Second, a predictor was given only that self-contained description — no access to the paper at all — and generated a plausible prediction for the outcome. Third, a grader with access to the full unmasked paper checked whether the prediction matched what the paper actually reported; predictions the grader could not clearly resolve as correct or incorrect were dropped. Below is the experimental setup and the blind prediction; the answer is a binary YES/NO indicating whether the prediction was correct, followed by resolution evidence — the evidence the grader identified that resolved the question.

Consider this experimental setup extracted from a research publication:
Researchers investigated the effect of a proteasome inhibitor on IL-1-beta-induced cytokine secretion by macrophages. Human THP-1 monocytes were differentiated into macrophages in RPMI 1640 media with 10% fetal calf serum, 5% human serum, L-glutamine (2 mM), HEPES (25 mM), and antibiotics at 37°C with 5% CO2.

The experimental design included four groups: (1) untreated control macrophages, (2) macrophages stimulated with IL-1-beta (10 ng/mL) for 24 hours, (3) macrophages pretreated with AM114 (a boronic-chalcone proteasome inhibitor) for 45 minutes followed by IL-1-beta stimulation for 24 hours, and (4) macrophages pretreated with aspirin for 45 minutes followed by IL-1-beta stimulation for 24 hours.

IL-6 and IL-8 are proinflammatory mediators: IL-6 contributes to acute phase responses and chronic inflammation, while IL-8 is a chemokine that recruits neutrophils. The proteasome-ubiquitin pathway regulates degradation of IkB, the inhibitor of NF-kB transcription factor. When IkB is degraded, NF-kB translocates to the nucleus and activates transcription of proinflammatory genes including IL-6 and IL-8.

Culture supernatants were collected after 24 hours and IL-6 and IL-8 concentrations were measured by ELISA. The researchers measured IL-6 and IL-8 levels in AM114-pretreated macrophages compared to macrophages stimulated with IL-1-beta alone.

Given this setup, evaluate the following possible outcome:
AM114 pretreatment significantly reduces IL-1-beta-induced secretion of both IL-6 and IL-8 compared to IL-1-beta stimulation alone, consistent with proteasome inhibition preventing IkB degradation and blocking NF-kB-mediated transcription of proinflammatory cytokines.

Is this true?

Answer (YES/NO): YES